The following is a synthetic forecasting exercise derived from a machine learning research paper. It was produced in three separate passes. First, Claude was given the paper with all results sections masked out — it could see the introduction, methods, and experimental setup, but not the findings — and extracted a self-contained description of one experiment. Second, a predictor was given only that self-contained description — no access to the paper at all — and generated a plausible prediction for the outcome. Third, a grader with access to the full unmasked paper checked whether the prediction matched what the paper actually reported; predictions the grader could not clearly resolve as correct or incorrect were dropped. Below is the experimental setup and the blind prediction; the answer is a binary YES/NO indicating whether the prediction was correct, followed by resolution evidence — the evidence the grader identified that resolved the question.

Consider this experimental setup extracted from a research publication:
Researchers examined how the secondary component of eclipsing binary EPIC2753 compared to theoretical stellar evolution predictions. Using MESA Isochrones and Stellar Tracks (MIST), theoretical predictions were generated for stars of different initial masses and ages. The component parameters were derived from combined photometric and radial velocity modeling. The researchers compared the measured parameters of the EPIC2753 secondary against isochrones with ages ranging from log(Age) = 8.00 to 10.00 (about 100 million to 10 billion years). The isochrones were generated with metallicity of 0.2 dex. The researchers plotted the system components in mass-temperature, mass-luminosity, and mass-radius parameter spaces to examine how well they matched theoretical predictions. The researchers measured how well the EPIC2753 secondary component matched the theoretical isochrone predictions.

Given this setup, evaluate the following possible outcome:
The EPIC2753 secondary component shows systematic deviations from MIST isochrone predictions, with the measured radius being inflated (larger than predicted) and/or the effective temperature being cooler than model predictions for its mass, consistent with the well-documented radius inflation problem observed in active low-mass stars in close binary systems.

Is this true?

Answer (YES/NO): NO